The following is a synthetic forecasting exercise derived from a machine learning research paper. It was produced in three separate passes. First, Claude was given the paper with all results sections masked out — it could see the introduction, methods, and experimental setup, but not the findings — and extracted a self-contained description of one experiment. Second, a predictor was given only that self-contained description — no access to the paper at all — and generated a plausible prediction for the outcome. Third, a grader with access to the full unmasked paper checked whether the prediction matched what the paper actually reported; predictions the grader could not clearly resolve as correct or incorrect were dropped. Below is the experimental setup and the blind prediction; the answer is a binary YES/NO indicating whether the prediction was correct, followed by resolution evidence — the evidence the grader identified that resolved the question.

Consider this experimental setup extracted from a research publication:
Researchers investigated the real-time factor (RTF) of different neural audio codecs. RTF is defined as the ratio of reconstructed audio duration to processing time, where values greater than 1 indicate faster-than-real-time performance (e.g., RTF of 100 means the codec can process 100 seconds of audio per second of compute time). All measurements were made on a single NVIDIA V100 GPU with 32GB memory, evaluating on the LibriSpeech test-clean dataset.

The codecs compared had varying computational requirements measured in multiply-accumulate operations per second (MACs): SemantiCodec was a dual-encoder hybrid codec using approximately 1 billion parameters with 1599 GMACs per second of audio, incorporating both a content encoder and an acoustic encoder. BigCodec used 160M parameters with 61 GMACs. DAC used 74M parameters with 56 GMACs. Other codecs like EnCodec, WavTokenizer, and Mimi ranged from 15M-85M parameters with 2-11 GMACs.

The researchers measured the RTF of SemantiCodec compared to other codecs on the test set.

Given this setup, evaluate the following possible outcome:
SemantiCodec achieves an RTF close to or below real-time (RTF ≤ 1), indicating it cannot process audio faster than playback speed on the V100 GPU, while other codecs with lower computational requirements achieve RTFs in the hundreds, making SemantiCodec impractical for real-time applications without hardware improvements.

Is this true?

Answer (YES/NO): YES